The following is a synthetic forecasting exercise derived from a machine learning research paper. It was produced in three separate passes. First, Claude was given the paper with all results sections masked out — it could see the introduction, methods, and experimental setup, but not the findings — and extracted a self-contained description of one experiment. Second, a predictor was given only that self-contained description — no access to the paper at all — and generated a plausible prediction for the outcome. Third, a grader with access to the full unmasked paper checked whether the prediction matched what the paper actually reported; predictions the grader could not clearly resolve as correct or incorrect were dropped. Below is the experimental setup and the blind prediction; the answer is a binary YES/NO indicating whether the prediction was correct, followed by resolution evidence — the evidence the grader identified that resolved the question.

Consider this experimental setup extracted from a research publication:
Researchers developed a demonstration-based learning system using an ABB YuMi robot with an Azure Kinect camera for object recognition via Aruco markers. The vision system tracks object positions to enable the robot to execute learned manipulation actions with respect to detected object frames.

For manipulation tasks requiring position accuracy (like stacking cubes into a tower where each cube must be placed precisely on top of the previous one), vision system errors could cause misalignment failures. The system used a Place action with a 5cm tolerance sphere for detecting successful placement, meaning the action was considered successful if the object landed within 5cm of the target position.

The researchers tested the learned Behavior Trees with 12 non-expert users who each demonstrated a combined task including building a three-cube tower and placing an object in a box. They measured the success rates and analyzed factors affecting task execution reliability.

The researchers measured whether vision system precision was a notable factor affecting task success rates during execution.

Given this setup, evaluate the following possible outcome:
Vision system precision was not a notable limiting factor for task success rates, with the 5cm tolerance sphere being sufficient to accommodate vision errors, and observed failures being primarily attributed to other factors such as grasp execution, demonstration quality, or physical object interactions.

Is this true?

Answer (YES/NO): NO